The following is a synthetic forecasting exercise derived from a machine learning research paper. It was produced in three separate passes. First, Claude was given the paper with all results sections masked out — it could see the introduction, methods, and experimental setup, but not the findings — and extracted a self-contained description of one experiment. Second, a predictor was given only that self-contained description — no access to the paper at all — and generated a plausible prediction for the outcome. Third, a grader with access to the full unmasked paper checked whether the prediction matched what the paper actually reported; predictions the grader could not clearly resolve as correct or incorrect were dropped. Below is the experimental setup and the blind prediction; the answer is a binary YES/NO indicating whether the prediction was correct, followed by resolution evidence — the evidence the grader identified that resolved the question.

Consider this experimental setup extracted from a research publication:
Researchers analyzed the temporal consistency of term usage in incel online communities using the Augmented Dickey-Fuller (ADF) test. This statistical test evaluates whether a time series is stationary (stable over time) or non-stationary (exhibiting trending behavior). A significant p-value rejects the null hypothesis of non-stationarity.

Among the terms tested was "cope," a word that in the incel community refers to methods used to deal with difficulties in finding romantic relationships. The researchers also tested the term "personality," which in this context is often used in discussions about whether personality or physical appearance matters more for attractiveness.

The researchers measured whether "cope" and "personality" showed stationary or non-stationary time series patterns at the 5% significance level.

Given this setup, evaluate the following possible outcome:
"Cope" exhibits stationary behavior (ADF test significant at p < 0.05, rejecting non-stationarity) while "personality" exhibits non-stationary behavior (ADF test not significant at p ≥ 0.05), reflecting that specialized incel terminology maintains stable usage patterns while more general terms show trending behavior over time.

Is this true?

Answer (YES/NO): NO